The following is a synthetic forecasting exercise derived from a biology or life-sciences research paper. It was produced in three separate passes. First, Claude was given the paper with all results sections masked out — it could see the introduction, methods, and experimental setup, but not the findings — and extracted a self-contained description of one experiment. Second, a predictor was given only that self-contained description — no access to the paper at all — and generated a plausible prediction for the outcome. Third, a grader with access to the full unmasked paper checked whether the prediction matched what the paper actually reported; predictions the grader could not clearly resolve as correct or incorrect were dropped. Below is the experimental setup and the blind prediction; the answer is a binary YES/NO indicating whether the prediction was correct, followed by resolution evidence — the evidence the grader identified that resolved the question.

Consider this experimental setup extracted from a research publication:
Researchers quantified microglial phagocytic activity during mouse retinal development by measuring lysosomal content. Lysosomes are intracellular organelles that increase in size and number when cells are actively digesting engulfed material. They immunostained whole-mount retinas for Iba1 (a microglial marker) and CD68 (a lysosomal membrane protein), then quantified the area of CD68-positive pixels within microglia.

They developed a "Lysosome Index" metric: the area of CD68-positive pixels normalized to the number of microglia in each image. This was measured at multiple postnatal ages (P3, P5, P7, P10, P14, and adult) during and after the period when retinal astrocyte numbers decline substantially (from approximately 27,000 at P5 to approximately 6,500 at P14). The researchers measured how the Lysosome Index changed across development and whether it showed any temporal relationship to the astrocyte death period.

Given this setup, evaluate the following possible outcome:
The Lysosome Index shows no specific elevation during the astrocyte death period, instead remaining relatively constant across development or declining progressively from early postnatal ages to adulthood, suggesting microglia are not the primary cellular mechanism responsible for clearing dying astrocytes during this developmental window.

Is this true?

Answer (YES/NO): NO